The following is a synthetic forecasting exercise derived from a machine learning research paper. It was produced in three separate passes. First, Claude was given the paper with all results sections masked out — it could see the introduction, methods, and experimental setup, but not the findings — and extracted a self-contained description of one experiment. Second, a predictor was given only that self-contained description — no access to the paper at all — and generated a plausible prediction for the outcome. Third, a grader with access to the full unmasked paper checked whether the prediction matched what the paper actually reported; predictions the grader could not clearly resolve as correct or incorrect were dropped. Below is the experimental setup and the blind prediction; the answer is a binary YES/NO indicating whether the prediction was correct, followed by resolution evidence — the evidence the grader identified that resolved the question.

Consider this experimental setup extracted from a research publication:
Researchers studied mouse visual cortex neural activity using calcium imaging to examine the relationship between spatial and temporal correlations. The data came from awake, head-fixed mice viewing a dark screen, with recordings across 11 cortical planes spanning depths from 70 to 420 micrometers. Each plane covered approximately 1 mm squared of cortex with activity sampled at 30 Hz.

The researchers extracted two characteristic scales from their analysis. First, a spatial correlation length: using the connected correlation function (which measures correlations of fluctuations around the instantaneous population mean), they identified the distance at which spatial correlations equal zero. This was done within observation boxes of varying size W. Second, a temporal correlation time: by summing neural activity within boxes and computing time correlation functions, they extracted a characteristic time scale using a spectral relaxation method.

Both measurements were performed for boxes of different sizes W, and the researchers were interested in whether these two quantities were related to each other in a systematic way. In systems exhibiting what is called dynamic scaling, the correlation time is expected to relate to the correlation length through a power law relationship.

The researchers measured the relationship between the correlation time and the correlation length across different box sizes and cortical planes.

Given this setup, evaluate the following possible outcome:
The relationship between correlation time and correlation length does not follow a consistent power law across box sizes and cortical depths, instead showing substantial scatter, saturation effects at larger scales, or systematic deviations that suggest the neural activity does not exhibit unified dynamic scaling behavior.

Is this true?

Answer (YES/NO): NO